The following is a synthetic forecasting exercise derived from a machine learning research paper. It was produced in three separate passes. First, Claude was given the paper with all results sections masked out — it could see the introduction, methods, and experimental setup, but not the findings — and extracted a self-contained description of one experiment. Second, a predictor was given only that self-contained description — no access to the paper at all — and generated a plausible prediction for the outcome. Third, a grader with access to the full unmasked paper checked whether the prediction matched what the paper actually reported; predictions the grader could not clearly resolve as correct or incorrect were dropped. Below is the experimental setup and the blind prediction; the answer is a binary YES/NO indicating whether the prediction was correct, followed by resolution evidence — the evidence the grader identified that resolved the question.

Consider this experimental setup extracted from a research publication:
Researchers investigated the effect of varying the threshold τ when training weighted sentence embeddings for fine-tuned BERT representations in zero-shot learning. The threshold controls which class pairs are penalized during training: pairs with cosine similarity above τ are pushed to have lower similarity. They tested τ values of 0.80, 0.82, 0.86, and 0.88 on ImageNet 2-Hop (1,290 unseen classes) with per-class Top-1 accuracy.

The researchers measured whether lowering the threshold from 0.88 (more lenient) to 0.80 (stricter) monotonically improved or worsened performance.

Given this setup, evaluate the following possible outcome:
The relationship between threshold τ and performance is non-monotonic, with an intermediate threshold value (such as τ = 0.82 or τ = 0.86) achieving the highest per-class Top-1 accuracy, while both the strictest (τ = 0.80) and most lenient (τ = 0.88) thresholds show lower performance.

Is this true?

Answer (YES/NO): NO